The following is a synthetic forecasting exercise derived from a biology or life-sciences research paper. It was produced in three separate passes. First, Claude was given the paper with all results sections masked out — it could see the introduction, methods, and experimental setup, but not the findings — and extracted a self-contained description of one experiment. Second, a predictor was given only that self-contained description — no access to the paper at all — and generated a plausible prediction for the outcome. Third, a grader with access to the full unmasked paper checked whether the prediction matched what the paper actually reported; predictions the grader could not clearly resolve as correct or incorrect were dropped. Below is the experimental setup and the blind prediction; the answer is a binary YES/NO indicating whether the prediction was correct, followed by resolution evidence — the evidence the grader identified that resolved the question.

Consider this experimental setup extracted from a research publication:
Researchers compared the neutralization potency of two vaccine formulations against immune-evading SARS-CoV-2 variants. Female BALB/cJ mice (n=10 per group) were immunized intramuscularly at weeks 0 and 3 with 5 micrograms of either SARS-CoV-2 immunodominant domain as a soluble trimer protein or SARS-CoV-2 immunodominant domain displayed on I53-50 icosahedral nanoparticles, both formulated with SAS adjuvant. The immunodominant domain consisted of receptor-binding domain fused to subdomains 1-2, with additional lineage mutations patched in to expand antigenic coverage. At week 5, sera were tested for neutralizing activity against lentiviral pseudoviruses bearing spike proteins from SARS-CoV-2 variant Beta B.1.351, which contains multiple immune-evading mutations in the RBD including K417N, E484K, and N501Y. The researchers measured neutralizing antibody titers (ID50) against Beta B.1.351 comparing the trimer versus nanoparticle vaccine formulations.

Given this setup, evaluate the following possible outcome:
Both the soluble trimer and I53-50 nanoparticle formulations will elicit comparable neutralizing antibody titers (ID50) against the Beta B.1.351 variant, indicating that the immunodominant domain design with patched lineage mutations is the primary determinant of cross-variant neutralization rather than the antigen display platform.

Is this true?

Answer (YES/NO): NO